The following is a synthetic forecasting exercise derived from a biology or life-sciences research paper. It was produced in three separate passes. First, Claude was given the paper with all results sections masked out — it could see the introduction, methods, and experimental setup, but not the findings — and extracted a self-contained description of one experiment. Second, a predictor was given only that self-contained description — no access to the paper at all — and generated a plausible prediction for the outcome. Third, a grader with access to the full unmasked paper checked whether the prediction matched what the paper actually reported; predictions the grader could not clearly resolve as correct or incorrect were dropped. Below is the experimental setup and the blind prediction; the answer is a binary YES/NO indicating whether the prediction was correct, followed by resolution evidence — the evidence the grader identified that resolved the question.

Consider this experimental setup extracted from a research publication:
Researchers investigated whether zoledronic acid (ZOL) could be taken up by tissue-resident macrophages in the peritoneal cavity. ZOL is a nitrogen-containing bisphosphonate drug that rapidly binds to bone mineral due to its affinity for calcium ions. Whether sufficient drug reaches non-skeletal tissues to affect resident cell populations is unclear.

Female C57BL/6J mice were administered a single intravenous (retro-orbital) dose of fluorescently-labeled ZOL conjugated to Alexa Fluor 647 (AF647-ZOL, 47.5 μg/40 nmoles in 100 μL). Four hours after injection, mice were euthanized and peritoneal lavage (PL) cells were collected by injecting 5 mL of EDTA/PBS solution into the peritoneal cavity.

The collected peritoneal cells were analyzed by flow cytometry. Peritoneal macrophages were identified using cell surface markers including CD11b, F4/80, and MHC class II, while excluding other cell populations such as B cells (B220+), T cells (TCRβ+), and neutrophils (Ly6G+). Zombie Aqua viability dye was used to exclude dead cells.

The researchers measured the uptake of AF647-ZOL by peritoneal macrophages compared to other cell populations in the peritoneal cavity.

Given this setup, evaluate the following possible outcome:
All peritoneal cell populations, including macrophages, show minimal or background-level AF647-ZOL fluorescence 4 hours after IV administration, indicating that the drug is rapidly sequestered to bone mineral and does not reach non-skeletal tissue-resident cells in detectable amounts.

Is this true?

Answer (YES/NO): NO